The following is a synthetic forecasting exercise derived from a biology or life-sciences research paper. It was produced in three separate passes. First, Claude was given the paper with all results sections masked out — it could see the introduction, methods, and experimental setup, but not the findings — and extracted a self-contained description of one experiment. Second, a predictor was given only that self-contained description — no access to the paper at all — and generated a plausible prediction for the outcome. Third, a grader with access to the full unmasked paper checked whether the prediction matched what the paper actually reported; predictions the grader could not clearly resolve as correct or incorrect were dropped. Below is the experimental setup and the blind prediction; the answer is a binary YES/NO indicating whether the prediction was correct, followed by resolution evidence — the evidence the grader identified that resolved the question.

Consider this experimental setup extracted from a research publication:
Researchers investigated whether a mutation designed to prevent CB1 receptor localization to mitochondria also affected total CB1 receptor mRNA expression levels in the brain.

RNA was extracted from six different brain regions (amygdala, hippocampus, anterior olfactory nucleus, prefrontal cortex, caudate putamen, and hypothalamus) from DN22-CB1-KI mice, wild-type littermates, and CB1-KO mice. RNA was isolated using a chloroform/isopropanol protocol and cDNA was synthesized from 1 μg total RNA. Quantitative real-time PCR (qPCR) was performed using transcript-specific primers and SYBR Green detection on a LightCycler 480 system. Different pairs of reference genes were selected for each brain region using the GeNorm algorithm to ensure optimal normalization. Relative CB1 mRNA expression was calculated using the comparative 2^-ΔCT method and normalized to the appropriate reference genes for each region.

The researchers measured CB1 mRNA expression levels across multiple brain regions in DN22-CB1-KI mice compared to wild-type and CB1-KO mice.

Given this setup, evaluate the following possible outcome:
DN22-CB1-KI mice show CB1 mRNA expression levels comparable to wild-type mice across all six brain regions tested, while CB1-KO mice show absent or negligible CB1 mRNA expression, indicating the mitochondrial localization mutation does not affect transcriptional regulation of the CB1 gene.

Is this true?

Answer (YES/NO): YES